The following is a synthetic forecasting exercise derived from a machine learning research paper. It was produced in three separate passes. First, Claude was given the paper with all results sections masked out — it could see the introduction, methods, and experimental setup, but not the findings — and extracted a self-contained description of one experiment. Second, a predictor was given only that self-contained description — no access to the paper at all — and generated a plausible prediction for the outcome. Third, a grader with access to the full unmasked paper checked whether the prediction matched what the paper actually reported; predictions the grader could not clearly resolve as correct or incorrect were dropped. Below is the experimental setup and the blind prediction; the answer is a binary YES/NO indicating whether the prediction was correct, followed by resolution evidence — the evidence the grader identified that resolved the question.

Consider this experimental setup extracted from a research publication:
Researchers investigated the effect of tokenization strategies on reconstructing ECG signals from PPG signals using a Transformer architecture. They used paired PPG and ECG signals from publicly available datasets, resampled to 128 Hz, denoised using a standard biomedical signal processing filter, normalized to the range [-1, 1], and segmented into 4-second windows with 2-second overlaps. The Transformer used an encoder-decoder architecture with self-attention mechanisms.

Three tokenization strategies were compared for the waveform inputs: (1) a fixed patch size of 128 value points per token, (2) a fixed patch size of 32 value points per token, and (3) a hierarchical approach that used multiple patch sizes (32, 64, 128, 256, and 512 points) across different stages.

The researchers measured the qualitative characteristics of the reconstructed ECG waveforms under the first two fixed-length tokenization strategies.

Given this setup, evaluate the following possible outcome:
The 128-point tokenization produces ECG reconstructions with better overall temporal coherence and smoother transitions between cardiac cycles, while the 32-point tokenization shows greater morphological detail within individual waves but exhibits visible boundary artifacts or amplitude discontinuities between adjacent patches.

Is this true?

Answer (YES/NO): NO